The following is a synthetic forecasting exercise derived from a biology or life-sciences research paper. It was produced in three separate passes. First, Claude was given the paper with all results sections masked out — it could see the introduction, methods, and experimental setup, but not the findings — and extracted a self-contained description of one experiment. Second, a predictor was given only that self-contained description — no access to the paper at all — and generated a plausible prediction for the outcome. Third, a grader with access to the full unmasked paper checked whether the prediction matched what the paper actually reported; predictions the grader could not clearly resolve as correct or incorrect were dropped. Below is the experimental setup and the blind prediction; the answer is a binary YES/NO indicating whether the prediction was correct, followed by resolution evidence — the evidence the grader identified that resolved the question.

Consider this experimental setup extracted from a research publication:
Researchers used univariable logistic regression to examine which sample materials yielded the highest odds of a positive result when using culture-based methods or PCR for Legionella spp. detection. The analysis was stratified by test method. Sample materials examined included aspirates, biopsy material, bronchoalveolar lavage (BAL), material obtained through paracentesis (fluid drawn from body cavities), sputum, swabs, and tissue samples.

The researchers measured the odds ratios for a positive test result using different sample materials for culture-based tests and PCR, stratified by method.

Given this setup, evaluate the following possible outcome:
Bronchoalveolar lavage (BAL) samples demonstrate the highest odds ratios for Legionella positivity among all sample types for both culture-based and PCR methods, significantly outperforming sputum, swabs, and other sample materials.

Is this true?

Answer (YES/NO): NO